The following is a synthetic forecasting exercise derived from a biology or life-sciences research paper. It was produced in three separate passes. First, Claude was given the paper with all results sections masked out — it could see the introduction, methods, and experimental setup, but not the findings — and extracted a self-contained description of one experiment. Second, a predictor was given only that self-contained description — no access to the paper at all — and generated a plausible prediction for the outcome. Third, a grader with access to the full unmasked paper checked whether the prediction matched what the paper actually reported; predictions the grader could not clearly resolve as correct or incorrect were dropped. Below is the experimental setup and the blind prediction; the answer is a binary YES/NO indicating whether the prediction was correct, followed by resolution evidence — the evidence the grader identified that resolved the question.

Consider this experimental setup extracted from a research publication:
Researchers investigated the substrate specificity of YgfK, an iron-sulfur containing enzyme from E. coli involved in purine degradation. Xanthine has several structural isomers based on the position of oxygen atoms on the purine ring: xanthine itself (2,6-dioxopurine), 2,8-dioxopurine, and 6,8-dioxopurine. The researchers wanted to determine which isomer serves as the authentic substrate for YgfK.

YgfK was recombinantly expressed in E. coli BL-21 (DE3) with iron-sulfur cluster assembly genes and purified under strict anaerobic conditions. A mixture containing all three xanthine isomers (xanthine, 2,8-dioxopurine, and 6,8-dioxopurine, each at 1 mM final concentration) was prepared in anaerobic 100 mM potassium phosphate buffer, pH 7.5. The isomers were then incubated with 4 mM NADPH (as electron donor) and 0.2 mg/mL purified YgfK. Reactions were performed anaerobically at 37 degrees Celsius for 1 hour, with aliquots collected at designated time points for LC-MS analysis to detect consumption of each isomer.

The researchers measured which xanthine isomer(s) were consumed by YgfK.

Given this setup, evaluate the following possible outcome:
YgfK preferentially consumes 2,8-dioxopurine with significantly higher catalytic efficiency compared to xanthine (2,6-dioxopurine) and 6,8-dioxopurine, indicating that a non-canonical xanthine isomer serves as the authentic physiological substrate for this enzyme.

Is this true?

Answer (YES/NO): YES